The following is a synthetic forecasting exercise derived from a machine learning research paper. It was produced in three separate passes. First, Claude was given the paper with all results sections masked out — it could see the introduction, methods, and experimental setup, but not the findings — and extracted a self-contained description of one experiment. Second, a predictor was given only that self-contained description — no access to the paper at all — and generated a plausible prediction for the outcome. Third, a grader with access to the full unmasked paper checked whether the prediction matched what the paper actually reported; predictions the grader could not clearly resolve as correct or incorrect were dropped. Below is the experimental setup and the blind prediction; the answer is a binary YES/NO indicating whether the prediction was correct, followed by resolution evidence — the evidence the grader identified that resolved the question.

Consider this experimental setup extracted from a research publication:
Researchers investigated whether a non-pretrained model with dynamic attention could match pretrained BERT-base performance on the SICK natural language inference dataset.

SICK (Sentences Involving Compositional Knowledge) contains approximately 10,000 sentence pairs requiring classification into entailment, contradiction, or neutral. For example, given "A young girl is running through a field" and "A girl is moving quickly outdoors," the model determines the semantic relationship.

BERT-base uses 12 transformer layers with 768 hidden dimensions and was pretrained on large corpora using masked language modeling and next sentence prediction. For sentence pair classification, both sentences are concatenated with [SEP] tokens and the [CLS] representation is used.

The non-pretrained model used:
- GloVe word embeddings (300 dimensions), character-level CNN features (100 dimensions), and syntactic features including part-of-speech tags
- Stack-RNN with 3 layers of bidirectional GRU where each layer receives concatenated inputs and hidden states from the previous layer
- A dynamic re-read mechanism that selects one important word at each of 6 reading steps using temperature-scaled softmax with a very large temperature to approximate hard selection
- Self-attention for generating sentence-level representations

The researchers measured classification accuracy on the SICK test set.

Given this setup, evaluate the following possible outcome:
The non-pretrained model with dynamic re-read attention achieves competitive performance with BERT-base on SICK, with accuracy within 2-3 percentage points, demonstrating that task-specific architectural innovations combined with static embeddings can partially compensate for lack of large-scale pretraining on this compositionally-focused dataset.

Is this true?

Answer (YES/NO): YES